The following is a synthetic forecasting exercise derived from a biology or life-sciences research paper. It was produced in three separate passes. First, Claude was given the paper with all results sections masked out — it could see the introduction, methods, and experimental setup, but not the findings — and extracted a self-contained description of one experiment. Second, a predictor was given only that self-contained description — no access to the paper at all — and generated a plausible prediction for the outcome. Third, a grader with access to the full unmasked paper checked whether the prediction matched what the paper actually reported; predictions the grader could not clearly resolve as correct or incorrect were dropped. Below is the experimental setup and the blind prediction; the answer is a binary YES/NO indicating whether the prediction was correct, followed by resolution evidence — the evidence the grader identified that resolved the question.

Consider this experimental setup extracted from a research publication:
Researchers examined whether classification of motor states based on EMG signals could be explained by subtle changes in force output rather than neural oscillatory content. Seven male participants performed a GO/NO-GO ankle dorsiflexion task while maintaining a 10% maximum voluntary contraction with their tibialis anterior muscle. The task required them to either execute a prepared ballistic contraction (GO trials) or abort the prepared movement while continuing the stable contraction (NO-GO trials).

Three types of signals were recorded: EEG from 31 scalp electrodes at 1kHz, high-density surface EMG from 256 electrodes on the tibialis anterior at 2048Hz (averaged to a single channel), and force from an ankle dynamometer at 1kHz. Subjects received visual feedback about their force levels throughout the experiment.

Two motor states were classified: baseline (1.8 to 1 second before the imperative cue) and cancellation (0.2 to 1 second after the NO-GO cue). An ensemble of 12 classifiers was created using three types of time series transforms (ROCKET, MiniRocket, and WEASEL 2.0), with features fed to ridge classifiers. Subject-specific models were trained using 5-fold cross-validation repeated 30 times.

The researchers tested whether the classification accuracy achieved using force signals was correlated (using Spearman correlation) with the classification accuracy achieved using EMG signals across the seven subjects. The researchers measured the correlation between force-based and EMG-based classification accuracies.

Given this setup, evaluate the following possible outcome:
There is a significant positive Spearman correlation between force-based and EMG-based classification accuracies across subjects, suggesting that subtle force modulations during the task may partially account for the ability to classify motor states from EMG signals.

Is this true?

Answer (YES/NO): NO